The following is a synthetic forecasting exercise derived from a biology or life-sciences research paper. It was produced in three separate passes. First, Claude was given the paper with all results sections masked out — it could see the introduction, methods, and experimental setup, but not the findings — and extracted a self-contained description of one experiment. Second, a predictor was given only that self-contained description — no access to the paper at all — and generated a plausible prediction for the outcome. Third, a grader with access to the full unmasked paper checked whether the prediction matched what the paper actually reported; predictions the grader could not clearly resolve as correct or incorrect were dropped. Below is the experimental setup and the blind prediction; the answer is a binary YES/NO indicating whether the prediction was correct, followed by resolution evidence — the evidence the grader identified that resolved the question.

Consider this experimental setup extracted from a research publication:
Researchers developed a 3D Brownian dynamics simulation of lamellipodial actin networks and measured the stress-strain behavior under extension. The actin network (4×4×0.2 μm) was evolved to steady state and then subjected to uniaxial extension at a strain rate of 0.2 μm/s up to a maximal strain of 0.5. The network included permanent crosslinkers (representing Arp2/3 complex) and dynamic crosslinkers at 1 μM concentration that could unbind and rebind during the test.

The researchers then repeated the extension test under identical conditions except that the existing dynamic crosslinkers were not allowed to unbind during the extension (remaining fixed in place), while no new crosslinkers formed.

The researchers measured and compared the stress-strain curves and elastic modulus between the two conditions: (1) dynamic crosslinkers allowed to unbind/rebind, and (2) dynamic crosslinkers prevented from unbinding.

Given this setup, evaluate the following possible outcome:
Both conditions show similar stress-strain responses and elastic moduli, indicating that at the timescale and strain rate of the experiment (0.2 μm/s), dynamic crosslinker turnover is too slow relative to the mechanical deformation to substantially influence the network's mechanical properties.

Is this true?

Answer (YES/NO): NO